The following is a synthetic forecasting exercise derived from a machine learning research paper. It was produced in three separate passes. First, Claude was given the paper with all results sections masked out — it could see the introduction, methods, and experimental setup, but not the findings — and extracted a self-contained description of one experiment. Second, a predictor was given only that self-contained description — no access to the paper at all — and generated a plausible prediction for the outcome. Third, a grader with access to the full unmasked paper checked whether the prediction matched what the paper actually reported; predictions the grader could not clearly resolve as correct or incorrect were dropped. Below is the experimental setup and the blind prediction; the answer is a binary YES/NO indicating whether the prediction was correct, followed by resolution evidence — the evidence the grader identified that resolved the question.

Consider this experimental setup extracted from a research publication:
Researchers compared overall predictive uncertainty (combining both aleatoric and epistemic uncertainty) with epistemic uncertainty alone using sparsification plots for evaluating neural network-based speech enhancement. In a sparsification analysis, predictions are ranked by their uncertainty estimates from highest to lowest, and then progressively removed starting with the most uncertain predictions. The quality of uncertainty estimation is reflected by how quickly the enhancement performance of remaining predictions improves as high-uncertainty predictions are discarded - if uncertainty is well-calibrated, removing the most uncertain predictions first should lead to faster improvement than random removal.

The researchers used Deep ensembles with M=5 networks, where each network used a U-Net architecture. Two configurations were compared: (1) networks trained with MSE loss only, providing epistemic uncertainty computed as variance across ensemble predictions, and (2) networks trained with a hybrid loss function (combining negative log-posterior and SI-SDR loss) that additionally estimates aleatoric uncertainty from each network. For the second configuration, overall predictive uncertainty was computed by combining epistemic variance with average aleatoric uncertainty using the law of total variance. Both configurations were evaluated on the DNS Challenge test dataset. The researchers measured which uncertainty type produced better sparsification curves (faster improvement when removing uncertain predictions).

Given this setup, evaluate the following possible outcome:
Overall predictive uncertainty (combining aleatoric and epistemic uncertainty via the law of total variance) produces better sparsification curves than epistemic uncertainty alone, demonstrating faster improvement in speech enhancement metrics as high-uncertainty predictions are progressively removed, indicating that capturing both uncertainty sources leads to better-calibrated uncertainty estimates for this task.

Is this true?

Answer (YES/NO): YES